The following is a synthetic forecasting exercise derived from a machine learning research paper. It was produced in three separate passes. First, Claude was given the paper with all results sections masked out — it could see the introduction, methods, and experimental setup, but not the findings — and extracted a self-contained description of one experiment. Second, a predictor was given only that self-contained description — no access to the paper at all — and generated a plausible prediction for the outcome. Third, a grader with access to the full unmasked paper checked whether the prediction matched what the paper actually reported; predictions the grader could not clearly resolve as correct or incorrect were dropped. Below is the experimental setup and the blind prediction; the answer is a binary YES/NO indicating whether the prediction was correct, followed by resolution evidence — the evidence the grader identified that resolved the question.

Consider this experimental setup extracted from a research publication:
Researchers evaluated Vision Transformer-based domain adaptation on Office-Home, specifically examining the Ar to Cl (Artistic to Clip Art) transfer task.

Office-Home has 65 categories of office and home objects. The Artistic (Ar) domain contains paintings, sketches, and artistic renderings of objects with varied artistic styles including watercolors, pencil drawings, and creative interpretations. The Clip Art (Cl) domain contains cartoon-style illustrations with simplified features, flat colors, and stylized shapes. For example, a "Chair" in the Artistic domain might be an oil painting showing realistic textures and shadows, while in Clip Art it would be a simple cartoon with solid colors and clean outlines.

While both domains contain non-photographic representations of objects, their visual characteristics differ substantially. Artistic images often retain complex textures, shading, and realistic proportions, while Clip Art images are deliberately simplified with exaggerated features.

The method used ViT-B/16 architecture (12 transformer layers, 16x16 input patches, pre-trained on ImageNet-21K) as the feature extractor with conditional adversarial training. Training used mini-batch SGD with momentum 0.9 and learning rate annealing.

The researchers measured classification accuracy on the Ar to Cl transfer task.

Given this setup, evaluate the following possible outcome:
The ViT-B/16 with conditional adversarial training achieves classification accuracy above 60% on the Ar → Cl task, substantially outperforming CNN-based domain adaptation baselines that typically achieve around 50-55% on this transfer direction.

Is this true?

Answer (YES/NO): NO